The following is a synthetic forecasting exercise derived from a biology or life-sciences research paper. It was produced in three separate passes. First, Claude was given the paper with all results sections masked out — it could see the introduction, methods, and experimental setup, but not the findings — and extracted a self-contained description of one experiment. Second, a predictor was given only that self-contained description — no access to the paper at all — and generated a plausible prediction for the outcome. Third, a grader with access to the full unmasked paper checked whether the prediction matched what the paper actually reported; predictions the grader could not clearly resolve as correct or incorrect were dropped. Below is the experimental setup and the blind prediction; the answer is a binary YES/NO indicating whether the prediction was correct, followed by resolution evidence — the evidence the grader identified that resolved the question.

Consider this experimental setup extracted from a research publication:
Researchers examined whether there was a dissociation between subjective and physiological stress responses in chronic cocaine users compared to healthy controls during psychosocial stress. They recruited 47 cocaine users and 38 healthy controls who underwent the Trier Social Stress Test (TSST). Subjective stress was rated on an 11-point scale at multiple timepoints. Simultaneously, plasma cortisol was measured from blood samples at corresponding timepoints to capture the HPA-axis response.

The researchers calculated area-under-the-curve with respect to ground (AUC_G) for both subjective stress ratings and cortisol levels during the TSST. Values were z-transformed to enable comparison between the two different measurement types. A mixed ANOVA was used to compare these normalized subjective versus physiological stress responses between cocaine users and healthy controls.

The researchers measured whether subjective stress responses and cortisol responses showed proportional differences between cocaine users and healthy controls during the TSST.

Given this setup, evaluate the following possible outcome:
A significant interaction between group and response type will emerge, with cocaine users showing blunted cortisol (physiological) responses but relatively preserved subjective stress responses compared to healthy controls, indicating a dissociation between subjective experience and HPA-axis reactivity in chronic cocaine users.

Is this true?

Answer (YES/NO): YES